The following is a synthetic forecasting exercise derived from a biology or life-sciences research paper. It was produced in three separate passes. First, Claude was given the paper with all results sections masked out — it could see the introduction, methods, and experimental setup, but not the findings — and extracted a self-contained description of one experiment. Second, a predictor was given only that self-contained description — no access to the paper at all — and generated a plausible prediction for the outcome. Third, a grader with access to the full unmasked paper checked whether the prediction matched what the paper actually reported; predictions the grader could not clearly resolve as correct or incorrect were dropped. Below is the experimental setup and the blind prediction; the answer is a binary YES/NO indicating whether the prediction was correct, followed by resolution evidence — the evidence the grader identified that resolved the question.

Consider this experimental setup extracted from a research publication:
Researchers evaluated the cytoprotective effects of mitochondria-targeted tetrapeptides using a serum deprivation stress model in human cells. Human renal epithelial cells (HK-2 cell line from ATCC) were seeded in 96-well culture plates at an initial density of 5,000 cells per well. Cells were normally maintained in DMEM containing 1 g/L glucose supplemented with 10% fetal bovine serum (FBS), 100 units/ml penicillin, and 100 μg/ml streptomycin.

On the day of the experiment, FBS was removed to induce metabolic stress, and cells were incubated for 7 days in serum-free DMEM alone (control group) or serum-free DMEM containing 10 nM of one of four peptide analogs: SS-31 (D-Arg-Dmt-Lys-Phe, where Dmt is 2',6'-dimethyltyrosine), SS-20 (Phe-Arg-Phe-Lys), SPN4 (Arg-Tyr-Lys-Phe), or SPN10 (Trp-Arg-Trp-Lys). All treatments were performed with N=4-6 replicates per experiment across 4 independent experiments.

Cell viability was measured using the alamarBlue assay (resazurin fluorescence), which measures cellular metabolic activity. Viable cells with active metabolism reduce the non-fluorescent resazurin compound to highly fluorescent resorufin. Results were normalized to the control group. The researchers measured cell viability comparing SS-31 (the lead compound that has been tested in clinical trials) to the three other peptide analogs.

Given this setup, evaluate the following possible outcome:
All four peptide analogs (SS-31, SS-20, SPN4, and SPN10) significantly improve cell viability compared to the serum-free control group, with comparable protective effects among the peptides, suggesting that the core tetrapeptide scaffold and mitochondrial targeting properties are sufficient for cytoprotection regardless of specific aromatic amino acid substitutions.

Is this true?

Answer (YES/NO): NO